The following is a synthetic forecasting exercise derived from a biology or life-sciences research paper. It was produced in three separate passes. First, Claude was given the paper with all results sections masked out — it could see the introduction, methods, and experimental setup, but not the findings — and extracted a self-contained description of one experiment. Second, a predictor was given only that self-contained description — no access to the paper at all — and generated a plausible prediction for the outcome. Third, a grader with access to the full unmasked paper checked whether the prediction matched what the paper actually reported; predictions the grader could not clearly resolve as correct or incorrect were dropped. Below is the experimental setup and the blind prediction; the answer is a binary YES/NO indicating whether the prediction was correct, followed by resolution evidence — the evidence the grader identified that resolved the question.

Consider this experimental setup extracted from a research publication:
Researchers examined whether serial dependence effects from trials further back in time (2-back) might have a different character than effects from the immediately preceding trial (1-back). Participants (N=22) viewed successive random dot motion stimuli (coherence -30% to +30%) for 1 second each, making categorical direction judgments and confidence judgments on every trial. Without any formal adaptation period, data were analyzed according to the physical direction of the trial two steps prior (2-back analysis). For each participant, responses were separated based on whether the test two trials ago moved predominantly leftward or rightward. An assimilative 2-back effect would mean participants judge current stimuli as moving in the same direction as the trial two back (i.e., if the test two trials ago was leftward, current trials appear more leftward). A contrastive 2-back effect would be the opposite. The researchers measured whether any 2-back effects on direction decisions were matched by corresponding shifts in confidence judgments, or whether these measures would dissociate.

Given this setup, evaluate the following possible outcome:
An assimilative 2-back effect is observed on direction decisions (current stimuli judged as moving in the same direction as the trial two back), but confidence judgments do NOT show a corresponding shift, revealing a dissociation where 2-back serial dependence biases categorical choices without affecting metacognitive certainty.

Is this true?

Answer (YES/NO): YES